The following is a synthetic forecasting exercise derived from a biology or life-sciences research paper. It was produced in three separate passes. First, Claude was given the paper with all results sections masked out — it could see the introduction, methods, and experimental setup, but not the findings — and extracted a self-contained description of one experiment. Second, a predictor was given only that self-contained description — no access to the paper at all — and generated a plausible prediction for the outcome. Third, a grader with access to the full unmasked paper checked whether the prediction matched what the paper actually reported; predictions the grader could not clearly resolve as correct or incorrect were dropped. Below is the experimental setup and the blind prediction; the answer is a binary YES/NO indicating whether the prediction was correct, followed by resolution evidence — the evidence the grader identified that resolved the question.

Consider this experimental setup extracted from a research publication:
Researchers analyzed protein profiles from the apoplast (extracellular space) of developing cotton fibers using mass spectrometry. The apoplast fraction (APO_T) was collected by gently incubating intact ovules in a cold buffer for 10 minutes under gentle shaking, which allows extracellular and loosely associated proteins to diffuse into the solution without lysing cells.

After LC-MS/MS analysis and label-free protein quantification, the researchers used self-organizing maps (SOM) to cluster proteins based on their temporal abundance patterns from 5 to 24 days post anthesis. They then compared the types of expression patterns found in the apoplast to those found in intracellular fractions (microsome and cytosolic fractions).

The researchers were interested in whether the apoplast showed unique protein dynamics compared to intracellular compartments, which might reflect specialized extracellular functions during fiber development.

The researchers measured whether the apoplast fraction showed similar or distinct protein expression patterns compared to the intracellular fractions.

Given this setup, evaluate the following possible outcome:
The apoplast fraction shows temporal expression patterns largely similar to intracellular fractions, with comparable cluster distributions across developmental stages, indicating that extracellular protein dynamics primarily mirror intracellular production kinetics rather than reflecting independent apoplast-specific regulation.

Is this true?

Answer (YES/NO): NO